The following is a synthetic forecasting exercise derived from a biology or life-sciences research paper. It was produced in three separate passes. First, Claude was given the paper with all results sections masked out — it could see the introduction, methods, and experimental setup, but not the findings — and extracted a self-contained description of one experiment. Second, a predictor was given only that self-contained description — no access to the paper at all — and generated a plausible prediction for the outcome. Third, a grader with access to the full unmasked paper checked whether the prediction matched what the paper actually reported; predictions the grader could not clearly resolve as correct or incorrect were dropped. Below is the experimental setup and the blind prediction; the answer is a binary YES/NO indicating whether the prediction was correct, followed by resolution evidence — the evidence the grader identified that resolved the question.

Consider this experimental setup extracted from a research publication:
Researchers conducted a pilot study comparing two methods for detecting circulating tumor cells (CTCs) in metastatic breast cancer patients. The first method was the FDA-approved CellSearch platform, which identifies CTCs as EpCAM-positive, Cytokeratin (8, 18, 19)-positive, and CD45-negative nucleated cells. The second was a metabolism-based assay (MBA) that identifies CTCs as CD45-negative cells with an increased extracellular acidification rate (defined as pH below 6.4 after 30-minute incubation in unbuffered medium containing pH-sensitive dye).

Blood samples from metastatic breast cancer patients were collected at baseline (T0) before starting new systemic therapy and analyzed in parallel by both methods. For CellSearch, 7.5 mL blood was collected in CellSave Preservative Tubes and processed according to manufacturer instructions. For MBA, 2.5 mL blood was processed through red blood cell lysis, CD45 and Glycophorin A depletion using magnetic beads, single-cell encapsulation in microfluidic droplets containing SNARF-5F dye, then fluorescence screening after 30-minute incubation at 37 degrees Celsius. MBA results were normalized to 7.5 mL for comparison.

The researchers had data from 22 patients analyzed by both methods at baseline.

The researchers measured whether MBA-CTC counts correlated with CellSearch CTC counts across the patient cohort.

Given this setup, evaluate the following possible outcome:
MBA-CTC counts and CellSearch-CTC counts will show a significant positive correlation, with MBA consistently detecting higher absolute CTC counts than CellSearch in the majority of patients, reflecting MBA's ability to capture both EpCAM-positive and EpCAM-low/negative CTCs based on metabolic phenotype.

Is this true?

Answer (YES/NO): NO